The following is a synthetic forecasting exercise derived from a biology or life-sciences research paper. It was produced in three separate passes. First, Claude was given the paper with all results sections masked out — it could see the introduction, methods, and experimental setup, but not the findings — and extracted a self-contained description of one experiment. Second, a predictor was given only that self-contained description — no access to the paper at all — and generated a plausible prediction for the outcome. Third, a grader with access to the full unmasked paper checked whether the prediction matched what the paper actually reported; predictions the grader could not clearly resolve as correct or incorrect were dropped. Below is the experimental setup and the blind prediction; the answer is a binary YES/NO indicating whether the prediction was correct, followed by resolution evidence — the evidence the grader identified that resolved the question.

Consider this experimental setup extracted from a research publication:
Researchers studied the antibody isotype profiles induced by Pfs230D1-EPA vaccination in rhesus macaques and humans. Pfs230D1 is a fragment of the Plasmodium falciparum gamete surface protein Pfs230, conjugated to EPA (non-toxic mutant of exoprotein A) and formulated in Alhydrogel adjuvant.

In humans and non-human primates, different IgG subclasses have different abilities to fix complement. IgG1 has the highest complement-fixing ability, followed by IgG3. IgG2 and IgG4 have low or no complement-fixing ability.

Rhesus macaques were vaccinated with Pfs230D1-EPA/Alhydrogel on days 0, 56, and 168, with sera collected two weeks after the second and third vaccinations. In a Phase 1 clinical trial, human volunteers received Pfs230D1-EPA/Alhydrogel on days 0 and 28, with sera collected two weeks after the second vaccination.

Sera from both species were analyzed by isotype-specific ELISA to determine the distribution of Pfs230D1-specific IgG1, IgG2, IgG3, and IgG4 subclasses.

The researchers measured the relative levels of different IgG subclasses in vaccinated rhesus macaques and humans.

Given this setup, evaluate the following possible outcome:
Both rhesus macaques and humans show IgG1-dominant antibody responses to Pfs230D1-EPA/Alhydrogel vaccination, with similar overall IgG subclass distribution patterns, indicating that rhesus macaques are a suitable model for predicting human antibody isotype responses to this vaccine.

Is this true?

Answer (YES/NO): YES